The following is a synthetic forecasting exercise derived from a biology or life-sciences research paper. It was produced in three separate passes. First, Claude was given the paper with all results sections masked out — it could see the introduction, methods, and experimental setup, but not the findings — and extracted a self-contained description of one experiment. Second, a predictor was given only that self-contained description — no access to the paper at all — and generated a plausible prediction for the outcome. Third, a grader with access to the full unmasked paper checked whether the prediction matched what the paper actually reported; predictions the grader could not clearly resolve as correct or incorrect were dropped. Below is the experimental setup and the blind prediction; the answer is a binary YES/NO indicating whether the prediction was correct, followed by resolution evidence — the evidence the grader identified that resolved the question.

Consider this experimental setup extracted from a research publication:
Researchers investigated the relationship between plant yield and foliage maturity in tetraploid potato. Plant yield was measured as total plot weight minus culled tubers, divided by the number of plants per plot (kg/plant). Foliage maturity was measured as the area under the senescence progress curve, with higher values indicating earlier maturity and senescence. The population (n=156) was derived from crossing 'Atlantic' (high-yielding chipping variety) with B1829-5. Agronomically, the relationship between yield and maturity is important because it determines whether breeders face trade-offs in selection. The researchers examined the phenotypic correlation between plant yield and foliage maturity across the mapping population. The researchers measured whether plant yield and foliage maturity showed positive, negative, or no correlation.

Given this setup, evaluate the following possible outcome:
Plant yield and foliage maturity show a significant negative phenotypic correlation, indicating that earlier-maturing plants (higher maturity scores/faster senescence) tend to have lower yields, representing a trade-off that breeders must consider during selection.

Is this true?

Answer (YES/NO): YES